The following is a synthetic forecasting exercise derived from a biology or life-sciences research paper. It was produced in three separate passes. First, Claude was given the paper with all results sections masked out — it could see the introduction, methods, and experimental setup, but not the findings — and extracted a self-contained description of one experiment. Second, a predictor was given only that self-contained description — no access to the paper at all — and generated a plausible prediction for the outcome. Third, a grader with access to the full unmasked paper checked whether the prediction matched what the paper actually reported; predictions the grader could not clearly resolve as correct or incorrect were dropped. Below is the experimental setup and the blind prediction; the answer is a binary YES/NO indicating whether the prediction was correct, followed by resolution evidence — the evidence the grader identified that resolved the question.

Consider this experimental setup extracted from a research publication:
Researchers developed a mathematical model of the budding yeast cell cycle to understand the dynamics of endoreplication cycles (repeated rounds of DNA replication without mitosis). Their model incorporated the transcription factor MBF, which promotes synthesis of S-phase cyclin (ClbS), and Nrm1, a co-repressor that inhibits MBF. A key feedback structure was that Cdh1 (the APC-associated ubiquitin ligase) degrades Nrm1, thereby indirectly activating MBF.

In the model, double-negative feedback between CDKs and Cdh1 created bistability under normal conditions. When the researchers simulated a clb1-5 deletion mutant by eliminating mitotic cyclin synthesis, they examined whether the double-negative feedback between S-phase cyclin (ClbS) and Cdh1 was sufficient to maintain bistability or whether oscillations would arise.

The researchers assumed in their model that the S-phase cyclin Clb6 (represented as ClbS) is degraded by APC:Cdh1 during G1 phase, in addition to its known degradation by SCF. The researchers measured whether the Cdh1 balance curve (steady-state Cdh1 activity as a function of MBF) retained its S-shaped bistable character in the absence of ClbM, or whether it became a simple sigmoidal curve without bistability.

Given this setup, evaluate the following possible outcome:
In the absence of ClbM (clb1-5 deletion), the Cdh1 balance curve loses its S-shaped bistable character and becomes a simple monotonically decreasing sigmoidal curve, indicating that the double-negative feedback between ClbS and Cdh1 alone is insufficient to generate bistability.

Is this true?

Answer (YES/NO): NO